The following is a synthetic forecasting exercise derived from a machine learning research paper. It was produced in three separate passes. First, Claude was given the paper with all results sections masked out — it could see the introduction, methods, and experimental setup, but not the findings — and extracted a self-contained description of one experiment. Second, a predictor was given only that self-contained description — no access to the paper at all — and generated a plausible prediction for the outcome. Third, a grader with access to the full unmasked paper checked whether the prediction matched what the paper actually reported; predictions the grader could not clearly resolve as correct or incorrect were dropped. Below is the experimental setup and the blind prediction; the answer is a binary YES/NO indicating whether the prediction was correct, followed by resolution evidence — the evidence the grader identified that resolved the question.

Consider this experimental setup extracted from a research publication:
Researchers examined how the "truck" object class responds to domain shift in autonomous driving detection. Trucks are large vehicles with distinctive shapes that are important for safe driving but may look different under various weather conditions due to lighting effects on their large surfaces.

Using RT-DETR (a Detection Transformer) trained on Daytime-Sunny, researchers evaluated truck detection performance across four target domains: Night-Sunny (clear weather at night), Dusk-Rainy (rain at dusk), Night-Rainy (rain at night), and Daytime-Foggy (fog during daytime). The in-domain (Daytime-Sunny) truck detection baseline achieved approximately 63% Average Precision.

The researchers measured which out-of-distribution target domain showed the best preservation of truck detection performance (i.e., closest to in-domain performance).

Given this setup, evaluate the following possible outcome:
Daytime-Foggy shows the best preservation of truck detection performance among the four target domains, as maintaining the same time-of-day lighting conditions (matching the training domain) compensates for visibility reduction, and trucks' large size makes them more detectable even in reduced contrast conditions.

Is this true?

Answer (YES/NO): NO